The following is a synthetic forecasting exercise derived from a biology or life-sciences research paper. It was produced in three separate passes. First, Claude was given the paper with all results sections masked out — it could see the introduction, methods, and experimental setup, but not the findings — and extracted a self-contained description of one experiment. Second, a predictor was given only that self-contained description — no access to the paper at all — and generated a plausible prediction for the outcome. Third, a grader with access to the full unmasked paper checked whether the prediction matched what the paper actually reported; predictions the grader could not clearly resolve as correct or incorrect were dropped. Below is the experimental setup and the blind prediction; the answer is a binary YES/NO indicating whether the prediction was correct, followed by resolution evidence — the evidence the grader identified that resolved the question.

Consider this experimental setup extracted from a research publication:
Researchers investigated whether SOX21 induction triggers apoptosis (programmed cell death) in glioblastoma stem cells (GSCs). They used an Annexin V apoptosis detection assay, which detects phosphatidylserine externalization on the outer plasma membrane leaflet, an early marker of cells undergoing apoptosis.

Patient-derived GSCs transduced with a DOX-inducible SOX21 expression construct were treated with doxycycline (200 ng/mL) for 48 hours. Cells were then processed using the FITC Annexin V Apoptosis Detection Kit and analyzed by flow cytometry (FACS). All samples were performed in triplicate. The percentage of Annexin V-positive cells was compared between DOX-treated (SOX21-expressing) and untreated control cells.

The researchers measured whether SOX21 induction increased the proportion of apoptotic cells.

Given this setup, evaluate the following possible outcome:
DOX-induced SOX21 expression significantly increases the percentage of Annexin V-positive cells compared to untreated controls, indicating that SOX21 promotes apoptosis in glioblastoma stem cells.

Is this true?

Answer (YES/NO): YES